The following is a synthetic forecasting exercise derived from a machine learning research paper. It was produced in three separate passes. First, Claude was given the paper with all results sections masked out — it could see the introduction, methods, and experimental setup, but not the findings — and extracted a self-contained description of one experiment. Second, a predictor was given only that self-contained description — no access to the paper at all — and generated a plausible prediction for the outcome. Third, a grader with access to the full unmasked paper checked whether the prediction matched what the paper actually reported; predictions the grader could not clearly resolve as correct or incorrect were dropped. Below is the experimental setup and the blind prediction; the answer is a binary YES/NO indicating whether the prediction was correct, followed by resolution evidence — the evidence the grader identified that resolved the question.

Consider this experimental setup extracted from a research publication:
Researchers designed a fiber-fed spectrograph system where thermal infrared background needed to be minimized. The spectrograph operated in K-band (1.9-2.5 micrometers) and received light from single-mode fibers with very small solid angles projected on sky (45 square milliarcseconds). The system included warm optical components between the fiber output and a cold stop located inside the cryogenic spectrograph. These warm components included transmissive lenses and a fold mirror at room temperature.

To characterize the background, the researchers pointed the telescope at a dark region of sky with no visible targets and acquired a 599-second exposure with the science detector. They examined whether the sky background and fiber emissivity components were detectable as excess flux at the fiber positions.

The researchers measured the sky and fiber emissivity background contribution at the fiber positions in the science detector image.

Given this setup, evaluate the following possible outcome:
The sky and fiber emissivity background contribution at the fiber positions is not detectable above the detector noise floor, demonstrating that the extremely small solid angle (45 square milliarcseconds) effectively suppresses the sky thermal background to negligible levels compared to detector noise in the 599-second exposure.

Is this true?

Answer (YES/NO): YES